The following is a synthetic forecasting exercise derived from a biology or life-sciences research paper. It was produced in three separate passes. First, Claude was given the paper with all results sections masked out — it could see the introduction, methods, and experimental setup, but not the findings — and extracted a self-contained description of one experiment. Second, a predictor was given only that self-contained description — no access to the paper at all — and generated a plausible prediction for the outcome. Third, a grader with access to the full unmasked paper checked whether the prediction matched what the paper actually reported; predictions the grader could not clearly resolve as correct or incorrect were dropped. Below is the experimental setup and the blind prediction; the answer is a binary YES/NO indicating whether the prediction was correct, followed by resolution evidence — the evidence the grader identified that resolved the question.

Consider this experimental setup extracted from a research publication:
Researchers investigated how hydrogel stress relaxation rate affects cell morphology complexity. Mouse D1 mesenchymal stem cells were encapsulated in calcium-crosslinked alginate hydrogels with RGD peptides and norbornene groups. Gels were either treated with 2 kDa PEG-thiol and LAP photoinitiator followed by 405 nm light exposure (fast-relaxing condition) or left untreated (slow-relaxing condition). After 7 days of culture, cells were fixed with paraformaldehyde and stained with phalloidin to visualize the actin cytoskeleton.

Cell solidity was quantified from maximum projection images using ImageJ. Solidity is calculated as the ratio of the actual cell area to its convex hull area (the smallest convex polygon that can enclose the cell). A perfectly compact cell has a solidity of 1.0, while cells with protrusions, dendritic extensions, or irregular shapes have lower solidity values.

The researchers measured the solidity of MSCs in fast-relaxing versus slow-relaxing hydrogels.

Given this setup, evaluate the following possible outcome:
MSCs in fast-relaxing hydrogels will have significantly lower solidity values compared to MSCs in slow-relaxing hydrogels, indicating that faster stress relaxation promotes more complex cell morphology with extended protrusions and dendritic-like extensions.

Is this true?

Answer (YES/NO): YES